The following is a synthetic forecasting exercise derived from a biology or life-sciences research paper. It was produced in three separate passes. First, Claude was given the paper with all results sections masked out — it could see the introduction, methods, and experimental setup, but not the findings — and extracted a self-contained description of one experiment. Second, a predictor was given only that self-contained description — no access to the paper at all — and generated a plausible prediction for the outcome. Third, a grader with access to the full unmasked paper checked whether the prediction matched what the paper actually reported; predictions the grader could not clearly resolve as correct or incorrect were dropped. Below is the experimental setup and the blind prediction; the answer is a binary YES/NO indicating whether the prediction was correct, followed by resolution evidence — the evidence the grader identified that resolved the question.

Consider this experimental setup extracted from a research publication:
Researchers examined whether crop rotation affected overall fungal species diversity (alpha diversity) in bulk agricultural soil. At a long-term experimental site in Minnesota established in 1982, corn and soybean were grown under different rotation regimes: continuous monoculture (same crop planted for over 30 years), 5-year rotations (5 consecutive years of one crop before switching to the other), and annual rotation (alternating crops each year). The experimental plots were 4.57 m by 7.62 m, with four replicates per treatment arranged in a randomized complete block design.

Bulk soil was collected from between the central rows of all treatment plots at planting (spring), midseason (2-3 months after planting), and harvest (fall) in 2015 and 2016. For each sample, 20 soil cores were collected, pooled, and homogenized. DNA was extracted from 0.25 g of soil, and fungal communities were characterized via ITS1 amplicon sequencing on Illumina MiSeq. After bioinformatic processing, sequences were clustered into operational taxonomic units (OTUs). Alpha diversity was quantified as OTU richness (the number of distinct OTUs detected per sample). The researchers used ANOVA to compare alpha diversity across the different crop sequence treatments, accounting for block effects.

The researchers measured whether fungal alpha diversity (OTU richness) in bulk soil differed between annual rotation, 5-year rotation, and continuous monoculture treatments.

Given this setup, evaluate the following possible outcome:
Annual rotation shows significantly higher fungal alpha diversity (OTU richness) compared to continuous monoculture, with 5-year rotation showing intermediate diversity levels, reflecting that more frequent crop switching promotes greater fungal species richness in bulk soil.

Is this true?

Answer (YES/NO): NO